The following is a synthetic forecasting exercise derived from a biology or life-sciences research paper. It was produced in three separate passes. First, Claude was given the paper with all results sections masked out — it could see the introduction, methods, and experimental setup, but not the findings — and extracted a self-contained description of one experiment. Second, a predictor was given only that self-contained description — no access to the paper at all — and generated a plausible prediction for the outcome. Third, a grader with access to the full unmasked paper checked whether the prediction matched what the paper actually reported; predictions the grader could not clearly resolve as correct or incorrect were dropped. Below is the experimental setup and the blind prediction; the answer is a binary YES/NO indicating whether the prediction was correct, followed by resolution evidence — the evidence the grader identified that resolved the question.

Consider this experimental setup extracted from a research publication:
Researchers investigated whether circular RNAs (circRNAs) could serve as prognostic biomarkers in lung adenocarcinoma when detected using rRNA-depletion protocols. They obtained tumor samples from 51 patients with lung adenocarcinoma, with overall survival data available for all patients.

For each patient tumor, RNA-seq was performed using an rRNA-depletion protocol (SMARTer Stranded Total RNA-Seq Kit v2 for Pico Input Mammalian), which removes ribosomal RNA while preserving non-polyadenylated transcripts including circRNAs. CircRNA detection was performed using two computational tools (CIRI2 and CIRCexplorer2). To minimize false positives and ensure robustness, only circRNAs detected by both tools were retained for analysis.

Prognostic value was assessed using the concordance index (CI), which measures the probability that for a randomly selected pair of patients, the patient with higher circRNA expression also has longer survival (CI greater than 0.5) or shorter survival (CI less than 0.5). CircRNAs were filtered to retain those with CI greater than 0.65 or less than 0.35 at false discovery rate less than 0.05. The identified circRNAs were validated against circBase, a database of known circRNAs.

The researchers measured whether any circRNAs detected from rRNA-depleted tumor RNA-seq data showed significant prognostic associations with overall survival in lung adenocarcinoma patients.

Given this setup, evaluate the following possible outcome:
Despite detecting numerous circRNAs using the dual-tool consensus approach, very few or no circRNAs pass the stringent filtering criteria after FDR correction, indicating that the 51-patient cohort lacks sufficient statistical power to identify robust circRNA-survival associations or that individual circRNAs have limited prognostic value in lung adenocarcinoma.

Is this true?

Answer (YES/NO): YES